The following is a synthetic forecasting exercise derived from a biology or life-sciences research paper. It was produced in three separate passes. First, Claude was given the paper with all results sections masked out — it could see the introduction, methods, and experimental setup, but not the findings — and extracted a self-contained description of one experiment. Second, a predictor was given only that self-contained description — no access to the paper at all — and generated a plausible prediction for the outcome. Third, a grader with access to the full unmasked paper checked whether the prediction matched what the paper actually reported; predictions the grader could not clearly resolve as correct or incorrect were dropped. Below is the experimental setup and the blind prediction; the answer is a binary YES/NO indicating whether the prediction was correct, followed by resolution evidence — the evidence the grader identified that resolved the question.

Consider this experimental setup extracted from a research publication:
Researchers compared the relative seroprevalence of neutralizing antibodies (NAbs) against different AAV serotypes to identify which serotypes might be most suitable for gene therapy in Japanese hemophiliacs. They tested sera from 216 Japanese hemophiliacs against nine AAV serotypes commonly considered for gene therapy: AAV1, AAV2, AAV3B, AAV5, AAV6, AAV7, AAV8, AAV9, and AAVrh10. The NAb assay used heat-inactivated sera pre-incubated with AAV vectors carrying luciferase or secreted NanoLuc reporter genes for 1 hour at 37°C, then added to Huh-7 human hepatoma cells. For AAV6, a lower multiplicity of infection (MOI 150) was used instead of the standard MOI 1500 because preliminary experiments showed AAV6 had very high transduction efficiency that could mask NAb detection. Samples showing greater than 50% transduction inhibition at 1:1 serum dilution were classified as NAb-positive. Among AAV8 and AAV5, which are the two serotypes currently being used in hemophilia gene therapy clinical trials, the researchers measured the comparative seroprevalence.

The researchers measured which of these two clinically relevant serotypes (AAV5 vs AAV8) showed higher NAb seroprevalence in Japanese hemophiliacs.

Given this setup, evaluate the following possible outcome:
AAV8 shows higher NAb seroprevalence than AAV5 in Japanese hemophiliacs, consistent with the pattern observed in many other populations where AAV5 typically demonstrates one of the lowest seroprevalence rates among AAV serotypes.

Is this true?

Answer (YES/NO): NO